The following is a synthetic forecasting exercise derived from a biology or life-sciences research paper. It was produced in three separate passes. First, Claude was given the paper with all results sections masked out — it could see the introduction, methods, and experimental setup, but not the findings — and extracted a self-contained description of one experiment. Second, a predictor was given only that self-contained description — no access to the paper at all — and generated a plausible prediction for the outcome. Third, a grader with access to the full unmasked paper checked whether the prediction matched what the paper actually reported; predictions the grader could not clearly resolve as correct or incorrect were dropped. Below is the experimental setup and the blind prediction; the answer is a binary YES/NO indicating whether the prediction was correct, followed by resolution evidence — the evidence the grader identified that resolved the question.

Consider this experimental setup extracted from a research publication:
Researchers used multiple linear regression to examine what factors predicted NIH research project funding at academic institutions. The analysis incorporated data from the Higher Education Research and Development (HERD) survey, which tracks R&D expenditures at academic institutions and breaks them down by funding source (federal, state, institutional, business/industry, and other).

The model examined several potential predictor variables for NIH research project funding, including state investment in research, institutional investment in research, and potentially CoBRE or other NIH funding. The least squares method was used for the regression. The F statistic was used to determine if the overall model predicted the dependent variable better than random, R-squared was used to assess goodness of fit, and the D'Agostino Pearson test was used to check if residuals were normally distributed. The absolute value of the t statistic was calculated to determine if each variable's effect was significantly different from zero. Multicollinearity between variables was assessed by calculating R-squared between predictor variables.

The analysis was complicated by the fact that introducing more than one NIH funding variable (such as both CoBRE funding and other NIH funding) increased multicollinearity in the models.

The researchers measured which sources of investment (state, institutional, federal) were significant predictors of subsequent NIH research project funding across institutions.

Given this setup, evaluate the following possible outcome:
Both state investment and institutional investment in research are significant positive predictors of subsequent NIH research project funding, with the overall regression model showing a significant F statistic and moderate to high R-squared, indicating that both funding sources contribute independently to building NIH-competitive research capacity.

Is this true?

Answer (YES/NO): NO